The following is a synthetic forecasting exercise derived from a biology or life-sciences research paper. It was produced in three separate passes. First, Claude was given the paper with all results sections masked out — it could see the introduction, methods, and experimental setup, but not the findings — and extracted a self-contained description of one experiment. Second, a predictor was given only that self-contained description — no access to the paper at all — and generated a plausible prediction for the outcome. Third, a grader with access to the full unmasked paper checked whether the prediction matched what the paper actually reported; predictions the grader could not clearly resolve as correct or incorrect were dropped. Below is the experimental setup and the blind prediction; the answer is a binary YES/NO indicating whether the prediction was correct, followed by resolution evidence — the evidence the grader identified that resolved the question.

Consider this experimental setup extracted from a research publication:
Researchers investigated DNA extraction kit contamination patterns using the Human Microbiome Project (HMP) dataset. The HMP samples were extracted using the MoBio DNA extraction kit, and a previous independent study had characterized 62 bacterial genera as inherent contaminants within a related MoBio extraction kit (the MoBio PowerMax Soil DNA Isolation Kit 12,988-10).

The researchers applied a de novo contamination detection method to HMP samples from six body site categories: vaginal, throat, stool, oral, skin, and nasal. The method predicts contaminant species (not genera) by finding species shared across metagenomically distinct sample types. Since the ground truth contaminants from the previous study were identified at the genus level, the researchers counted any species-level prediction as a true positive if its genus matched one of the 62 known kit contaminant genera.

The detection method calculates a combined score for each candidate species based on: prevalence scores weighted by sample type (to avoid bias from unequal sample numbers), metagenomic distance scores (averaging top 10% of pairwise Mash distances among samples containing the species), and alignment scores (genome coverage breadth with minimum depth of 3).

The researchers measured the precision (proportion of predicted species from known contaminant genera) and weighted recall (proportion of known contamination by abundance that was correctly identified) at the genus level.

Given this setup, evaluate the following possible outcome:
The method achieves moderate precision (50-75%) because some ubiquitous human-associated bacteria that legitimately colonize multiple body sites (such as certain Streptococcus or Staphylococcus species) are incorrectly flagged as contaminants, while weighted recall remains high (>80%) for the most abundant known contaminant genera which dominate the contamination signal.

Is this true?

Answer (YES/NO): NO